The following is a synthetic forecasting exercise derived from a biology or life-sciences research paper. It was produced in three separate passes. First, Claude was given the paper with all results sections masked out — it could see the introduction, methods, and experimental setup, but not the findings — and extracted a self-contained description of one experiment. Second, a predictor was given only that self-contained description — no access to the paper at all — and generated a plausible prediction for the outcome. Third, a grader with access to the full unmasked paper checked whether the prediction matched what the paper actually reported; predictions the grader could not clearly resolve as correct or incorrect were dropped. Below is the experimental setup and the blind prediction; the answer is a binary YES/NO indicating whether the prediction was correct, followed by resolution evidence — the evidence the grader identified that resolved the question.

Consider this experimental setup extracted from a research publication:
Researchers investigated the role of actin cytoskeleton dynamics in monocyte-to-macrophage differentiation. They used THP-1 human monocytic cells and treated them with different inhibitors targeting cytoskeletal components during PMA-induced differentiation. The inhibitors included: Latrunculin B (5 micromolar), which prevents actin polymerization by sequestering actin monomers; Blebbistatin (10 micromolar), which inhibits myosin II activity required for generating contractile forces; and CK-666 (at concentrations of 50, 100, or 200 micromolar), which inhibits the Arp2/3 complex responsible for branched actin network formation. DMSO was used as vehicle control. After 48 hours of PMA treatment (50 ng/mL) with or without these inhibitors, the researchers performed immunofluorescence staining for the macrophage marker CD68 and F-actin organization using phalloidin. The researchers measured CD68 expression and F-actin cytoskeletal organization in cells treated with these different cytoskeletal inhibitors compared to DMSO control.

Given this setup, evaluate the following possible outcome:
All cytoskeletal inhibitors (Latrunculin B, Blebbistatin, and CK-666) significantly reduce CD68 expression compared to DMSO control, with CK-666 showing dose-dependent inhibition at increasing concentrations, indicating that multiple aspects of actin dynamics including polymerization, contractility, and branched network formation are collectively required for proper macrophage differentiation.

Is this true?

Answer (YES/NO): NO